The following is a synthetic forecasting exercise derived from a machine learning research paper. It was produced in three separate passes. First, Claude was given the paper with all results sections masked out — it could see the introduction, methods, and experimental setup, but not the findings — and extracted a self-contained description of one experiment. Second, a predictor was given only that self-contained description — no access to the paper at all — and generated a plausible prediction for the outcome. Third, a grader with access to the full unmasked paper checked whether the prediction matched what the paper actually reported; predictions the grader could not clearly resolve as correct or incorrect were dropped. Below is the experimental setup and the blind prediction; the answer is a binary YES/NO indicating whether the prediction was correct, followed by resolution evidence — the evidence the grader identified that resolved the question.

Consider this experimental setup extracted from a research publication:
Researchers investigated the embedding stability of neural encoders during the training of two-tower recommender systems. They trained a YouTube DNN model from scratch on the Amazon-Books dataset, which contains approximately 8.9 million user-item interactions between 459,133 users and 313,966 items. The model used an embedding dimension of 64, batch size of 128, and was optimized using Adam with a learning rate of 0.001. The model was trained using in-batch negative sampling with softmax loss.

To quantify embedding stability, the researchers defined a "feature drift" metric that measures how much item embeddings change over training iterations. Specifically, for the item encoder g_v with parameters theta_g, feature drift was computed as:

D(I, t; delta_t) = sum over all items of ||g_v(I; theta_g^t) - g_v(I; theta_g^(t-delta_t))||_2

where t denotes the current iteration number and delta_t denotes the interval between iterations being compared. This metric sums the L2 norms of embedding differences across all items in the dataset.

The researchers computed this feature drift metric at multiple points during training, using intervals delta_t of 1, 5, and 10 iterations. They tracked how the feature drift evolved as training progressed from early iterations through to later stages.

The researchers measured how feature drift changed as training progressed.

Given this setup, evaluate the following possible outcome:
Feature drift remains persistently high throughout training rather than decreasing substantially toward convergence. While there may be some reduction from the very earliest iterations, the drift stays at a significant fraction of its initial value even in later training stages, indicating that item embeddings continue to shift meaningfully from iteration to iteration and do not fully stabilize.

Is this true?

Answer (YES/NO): NO